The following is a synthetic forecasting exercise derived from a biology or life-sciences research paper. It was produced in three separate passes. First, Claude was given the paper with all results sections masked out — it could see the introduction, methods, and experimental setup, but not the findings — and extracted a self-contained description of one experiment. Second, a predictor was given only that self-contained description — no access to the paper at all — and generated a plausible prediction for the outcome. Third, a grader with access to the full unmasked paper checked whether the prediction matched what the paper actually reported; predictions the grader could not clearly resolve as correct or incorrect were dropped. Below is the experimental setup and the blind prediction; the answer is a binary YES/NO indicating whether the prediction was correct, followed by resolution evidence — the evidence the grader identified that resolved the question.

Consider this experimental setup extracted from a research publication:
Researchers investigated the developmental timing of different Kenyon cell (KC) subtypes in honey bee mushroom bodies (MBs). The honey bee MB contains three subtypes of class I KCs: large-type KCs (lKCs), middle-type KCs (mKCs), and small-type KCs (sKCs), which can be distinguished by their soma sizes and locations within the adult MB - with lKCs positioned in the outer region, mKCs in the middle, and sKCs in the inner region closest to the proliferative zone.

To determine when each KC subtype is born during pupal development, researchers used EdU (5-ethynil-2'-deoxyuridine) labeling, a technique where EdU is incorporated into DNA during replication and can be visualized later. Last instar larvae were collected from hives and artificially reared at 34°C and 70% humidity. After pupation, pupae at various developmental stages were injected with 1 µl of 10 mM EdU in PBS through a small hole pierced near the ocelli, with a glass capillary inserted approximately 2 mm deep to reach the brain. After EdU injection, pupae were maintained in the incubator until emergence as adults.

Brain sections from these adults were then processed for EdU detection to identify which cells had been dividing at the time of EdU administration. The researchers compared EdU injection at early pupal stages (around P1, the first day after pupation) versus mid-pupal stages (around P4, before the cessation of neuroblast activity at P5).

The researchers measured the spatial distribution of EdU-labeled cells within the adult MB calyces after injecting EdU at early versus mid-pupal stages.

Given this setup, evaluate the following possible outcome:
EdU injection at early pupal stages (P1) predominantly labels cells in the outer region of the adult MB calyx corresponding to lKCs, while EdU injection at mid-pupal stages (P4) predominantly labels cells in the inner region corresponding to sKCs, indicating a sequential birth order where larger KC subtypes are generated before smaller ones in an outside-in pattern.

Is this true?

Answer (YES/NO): YES